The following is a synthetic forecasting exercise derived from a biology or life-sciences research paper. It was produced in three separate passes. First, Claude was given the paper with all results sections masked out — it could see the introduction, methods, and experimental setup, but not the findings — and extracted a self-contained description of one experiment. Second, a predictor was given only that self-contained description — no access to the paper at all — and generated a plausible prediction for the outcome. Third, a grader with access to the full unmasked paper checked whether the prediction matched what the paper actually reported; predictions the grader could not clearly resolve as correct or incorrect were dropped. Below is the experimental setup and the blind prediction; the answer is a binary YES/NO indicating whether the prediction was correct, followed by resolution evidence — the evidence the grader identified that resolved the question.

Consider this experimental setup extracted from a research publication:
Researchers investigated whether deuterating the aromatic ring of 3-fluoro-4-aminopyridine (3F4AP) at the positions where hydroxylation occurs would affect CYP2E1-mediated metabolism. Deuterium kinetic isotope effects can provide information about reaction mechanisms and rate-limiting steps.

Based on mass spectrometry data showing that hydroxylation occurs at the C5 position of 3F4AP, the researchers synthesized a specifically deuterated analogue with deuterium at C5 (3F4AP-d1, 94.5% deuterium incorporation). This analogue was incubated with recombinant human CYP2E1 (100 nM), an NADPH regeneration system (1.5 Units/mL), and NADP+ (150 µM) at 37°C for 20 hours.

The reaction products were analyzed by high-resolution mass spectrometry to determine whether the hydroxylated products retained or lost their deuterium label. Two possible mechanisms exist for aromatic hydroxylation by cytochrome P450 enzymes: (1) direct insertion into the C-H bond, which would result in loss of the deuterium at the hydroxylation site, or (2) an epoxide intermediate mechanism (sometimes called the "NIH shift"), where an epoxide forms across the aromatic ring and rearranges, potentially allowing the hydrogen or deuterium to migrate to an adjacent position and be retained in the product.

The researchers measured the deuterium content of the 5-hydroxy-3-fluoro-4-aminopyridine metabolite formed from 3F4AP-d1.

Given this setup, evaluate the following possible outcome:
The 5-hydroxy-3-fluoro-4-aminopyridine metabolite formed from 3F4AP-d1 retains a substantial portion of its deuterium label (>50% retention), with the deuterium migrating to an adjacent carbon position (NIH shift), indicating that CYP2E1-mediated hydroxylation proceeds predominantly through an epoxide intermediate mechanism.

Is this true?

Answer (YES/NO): NO